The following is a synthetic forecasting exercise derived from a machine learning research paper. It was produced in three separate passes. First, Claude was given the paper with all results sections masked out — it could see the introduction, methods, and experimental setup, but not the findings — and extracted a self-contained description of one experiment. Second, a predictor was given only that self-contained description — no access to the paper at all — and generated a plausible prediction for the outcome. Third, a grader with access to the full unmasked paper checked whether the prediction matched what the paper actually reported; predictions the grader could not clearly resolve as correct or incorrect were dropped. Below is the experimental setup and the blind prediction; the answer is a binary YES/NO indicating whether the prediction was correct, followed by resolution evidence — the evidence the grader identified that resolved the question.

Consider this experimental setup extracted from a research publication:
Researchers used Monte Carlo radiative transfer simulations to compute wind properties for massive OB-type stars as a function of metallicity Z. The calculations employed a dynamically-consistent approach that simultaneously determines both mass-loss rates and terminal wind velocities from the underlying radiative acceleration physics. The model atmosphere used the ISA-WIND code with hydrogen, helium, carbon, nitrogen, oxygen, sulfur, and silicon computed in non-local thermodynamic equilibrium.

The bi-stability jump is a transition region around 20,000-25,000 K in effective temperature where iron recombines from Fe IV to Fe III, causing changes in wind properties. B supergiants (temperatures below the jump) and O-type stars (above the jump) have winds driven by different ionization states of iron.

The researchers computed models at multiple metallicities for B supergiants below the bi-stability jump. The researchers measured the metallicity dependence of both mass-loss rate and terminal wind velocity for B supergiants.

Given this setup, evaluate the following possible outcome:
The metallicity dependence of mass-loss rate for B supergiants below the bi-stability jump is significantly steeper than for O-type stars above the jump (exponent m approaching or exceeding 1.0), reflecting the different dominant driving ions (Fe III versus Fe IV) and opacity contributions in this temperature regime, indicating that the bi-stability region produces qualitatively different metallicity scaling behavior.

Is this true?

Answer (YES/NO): NO